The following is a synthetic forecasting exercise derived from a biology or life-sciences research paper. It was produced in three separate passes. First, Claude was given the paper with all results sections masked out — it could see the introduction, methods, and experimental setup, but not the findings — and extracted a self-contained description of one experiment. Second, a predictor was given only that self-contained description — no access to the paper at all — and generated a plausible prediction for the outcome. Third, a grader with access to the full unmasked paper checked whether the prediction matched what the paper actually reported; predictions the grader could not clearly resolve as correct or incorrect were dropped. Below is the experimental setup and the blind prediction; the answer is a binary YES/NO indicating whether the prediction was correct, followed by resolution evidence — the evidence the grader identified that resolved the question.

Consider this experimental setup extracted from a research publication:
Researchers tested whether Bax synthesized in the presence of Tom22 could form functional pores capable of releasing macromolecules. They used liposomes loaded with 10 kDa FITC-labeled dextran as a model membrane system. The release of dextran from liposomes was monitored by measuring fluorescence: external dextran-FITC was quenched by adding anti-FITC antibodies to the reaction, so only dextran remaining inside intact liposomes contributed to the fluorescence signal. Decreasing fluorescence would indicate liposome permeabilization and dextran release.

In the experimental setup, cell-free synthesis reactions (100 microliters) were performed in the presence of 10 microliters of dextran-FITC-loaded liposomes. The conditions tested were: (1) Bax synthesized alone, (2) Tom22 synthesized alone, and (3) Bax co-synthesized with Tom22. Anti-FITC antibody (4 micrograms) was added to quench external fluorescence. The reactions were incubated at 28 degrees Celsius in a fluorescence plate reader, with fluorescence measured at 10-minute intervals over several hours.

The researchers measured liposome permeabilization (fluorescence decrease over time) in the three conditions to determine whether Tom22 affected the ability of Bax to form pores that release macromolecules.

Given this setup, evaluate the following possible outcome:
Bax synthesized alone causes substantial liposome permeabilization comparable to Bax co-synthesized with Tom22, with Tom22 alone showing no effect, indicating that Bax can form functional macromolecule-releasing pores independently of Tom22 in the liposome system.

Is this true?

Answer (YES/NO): NO